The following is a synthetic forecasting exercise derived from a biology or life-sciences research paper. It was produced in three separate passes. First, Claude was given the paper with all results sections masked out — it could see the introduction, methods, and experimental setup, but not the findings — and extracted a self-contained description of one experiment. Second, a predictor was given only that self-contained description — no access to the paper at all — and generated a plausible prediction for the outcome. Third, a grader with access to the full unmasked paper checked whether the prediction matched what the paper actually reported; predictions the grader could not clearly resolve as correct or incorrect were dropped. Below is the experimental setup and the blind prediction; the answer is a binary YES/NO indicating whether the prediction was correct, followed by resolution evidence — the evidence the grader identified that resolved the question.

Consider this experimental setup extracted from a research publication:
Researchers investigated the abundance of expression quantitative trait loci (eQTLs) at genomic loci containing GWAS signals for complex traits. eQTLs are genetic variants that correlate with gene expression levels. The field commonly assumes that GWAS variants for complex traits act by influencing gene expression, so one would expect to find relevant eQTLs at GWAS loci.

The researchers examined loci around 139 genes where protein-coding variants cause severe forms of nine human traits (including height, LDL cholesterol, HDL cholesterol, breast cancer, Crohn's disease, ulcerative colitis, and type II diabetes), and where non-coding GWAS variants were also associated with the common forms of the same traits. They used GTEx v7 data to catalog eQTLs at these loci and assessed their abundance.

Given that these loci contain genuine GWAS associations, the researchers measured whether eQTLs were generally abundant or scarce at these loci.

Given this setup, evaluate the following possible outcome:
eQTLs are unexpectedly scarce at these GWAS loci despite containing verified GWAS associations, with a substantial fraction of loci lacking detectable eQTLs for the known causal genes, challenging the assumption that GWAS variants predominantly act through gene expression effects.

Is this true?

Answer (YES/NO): NO